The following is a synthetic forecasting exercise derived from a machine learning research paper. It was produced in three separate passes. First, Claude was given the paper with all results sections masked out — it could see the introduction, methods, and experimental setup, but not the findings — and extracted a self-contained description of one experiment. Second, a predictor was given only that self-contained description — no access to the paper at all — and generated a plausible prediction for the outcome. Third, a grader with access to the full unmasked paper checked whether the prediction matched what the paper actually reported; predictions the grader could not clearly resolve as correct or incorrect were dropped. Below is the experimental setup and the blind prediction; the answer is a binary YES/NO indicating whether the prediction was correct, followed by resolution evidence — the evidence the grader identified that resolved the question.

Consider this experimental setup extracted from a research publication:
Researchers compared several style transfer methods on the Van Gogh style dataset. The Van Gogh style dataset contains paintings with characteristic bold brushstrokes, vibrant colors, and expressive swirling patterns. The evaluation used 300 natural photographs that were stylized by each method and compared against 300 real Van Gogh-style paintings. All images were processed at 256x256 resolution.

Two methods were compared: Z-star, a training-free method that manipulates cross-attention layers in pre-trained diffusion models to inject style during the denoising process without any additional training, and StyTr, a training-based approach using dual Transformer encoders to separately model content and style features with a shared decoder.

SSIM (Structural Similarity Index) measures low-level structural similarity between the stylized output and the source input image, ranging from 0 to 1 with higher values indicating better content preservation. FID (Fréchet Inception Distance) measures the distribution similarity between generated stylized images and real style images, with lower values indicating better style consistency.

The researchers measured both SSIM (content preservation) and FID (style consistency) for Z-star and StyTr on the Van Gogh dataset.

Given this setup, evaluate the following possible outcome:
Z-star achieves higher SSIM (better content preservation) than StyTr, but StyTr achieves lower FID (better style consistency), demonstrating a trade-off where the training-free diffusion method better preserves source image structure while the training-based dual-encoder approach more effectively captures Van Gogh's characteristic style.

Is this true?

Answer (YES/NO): YES